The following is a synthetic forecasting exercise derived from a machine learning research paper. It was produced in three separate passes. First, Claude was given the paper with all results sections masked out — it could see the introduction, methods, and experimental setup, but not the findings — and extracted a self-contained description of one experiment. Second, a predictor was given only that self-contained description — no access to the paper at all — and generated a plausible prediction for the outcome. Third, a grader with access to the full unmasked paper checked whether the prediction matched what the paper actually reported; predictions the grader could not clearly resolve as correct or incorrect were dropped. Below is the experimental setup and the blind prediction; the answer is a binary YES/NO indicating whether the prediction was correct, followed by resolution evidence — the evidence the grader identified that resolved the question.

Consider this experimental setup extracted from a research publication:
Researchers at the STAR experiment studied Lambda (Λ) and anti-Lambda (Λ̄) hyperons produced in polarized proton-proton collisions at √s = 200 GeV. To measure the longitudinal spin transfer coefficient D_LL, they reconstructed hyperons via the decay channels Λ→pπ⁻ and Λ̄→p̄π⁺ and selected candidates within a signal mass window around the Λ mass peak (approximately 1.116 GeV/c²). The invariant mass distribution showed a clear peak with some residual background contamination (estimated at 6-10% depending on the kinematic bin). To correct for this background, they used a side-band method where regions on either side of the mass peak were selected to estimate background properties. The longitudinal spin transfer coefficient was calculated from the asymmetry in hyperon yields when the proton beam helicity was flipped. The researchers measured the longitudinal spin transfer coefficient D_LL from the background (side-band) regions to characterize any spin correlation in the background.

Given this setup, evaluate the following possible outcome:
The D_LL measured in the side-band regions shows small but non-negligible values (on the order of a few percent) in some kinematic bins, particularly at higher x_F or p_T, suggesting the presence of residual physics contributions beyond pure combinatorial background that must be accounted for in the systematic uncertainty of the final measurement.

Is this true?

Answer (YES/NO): NO